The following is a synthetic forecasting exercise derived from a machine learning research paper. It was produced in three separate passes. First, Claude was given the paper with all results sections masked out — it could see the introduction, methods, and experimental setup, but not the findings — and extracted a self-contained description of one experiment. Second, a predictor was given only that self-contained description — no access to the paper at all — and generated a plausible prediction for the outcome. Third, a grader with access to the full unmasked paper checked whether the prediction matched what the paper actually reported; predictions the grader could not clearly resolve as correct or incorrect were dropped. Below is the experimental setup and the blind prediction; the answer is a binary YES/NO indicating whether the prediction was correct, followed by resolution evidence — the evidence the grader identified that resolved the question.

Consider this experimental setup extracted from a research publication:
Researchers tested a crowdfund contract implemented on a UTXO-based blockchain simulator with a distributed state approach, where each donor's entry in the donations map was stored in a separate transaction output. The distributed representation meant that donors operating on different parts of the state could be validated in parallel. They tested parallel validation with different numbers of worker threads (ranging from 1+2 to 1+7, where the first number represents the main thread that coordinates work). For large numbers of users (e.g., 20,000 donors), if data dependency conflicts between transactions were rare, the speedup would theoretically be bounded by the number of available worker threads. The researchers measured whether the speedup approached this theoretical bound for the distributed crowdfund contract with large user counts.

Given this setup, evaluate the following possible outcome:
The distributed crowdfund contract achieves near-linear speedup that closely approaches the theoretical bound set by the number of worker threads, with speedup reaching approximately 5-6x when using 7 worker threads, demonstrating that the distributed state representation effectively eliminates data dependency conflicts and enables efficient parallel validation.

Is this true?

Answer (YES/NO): NO